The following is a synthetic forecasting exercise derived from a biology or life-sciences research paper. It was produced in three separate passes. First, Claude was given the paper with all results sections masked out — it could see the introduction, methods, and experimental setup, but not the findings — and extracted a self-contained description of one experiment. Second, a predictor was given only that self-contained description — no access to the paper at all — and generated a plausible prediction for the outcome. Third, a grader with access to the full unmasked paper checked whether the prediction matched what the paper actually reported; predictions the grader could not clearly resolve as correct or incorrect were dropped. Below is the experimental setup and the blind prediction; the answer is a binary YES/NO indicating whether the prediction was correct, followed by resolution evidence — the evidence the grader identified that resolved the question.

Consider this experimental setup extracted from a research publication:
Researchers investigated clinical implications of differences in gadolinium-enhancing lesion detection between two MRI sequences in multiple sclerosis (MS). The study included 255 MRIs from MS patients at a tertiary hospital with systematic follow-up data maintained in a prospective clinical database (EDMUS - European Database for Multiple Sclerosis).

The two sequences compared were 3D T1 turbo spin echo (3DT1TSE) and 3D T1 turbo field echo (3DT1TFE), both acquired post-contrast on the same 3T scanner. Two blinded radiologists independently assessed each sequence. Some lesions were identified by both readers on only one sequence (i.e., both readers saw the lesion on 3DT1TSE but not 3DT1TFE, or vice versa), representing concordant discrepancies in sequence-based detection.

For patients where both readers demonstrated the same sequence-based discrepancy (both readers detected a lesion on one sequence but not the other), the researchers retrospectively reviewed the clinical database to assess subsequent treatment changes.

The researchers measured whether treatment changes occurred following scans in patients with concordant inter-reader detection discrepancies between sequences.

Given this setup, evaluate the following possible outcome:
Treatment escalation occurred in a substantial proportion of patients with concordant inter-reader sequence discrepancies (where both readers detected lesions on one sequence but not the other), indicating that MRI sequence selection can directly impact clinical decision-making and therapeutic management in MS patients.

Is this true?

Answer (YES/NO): YES